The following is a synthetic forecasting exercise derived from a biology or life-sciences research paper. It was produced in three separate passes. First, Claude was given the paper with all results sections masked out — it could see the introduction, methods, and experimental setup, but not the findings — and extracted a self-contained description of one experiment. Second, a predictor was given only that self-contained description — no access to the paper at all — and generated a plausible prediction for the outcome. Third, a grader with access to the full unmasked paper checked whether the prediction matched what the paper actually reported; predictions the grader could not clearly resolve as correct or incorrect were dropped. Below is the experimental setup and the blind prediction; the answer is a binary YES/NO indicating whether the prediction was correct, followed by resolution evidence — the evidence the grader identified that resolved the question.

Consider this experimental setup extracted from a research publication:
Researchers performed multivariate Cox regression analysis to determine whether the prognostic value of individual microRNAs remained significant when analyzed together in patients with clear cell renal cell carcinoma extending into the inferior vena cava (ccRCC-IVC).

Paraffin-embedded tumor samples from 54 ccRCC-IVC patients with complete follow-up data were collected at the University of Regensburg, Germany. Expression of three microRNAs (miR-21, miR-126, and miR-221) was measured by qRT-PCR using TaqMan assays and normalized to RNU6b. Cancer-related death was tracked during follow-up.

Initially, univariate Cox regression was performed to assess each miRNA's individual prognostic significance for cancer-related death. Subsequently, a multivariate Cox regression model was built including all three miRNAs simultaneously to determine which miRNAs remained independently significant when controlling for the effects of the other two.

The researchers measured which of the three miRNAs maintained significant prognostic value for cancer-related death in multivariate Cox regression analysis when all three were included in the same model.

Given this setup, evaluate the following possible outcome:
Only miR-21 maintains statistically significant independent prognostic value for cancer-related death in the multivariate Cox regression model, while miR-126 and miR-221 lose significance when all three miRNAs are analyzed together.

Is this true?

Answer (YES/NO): NO